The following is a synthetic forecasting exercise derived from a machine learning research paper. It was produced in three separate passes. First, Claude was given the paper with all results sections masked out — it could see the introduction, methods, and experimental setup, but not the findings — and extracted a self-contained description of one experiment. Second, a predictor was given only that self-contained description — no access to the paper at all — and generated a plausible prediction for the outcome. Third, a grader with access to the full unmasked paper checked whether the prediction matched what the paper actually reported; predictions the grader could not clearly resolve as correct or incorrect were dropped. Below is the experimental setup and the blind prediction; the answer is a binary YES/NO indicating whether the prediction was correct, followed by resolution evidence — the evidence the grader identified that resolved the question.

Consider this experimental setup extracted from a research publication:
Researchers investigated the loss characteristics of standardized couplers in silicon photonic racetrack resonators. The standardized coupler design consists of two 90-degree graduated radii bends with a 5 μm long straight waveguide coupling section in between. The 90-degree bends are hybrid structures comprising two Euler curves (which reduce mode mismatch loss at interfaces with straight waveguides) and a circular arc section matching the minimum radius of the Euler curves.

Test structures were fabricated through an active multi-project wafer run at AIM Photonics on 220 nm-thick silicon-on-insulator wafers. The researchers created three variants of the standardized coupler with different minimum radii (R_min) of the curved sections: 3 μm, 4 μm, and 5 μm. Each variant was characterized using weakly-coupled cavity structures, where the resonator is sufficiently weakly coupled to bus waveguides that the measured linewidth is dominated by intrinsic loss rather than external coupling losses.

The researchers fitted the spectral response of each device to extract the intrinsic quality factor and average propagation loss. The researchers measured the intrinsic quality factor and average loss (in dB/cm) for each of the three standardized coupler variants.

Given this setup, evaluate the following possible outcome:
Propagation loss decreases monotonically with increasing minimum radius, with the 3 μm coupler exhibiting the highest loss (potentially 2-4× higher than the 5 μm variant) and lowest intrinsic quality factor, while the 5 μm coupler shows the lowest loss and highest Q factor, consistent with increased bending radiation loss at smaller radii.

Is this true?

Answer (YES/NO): YES